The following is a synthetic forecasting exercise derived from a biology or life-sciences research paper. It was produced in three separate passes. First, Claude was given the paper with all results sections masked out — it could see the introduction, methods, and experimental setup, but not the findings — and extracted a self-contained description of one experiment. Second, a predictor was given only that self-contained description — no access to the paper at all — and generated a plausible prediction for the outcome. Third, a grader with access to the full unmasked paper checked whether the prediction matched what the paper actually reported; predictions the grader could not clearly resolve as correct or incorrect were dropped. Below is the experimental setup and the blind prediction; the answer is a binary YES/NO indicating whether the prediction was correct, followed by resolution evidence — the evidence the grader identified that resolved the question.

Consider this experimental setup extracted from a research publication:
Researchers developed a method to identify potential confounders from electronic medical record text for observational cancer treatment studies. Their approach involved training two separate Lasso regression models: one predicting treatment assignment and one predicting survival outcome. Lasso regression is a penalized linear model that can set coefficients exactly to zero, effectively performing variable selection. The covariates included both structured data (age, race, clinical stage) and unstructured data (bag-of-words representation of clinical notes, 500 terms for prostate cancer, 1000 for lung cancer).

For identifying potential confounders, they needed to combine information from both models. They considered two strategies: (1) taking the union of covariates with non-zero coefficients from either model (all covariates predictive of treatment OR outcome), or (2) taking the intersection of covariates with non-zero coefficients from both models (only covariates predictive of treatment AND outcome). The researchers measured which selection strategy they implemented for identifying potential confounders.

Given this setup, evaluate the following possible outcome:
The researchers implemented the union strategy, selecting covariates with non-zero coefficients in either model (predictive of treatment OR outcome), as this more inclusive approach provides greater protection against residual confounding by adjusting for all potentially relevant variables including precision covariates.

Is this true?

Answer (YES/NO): NO